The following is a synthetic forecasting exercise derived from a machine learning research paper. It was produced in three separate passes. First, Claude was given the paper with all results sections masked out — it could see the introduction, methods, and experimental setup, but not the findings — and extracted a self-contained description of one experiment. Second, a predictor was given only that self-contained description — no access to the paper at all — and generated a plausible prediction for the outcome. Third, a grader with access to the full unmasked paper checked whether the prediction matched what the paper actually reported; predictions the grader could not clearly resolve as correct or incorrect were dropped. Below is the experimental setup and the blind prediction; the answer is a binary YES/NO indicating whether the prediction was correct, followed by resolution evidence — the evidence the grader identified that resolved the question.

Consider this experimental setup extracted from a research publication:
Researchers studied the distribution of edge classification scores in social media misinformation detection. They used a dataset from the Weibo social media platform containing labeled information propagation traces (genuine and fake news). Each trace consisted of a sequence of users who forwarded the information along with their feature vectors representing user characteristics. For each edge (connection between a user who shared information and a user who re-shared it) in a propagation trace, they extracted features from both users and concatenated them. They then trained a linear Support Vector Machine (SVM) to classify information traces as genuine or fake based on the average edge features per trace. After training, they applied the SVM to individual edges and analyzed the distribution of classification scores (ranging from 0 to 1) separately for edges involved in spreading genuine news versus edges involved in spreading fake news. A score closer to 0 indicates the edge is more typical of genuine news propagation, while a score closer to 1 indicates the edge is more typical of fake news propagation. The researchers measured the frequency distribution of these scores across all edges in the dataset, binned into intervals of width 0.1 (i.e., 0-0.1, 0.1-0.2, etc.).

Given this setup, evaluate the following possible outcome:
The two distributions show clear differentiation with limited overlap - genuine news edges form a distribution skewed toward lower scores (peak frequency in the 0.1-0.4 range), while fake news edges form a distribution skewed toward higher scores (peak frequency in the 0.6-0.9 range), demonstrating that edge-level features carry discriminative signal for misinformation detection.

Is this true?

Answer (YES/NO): NO